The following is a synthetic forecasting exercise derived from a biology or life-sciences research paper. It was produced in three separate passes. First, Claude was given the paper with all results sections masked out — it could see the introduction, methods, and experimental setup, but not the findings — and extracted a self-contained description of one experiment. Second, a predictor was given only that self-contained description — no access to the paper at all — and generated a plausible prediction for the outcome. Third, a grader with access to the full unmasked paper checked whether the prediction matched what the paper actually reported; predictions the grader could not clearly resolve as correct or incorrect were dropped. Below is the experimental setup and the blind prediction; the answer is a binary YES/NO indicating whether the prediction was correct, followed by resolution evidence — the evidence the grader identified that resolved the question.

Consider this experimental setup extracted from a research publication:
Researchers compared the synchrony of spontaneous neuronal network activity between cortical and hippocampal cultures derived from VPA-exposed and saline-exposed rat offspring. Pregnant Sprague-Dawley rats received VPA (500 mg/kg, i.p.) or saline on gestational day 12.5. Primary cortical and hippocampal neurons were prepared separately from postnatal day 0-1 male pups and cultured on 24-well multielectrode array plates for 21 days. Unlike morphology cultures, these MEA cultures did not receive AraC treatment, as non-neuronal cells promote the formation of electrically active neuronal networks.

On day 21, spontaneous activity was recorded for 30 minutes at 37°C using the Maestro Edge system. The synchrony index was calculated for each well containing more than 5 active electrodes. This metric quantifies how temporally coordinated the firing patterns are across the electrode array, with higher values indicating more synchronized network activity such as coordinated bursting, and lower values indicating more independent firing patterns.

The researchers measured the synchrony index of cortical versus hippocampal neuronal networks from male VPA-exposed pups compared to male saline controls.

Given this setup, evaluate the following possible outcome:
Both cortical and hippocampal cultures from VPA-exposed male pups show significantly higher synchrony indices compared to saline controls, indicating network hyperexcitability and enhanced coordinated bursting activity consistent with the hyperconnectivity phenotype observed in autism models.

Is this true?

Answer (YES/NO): NO